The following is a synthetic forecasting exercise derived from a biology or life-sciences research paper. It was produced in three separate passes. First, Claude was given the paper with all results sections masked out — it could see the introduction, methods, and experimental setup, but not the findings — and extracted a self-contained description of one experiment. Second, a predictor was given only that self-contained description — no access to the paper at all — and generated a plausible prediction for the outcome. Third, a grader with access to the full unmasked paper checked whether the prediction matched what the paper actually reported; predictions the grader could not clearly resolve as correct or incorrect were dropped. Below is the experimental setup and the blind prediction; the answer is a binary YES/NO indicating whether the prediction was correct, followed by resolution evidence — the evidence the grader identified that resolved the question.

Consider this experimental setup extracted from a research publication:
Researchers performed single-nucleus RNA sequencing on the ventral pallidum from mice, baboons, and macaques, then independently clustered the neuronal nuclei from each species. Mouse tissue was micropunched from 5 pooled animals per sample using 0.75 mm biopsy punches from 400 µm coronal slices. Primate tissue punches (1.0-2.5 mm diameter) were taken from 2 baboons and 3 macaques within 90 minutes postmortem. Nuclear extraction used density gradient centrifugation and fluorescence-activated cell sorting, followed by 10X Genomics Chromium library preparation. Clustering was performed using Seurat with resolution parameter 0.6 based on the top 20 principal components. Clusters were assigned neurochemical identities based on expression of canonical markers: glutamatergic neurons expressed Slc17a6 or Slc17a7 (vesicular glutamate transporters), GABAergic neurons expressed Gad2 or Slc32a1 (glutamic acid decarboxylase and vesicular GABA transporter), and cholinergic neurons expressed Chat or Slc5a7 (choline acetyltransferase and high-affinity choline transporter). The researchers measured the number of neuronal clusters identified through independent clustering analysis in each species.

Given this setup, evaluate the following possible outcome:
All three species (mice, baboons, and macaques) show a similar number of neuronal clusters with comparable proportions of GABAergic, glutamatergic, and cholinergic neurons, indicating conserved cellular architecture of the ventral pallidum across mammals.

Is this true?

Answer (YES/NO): NO